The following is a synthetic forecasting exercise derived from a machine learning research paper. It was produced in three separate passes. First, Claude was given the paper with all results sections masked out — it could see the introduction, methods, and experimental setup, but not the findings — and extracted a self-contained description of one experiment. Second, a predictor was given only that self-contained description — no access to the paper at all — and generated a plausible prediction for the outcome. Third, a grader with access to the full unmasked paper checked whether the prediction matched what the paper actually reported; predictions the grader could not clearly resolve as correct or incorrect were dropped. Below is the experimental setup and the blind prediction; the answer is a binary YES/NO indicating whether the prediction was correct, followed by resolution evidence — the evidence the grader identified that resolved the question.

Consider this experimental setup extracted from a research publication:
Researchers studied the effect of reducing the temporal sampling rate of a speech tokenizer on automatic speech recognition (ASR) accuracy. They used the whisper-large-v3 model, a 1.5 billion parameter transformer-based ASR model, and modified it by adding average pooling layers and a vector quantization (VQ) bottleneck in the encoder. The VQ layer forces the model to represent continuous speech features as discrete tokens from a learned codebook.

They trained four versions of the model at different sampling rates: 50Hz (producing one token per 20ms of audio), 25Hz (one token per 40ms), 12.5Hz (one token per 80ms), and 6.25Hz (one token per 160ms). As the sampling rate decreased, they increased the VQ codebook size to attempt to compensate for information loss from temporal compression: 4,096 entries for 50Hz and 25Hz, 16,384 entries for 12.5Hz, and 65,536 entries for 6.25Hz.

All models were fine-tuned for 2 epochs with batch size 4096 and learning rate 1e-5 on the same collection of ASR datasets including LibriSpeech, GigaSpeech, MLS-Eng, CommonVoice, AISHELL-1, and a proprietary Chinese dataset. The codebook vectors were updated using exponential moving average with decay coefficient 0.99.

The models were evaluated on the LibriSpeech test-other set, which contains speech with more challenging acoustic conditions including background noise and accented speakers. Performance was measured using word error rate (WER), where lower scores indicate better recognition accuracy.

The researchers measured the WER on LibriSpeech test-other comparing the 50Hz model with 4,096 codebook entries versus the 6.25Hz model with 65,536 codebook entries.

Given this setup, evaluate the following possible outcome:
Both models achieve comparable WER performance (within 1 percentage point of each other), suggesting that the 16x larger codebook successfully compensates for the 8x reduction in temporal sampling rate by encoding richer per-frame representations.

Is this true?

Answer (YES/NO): NO